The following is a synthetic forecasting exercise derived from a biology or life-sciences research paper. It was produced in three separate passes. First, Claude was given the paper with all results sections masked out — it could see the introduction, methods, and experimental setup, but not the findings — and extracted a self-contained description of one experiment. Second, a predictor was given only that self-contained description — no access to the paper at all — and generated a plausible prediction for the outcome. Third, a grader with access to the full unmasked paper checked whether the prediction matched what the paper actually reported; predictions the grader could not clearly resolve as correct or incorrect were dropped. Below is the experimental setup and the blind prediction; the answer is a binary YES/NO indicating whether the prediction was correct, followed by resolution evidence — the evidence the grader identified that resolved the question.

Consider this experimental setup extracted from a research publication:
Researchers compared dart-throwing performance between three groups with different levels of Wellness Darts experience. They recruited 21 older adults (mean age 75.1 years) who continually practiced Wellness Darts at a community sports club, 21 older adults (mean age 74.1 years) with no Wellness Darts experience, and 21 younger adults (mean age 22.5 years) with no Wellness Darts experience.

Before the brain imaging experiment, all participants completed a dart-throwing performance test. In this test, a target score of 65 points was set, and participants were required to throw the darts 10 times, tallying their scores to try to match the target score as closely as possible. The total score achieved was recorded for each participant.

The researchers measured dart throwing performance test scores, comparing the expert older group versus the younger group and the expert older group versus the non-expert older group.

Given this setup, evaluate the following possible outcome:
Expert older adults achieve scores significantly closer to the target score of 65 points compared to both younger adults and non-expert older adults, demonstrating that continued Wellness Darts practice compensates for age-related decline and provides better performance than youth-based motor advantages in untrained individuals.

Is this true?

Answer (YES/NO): YES